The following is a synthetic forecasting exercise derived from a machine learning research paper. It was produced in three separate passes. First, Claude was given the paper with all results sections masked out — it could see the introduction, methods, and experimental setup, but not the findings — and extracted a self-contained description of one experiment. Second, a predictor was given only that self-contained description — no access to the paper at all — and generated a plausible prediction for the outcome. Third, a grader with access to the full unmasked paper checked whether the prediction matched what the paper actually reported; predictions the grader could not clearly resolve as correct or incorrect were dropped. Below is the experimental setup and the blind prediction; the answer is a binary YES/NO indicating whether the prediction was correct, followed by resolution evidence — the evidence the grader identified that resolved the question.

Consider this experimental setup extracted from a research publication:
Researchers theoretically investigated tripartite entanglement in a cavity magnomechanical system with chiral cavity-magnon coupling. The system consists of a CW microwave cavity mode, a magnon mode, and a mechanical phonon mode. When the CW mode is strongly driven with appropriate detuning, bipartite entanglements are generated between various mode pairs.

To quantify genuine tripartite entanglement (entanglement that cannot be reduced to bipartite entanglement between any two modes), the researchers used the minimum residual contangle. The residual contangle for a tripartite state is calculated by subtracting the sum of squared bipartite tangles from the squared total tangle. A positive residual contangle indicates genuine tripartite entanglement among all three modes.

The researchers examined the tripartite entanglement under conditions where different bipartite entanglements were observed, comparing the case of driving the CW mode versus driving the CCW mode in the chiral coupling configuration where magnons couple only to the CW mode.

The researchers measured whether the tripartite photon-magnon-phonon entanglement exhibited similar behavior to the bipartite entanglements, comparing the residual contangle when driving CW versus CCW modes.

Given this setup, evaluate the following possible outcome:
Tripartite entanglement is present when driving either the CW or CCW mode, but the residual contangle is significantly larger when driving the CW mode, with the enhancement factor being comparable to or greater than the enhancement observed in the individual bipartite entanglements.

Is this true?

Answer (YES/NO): NO